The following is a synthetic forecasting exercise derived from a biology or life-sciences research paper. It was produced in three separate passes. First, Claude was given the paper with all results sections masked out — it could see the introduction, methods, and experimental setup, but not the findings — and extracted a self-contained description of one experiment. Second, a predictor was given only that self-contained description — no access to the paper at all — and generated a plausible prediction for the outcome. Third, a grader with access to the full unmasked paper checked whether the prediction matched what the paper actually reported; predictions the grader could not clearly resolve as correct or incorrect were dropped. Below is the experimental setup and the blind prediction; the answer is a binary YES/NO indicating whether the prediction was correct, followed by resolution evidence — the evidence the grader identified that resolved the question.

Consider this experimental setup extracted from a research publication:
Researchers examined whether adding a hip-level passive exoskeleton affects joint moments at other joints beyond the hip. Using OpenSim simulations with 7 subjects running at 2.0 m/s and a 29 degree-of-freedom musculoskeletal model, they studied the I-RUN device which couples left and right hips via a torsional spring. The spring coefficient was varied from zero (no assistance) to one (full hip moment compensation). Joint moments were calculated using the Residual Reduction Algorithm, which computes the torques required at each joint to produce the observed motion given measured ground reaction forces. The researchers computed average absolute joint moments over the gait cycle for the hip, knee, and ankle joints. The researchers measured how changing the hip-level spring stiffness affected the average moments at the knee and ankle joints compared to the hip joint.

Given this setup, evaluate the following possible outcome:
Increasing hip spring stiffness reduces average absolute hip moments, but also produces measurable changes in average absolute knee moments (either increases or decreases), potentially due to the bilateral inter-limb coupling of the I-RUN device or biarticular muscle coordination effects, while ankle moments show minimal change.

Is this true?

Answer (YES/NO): NO